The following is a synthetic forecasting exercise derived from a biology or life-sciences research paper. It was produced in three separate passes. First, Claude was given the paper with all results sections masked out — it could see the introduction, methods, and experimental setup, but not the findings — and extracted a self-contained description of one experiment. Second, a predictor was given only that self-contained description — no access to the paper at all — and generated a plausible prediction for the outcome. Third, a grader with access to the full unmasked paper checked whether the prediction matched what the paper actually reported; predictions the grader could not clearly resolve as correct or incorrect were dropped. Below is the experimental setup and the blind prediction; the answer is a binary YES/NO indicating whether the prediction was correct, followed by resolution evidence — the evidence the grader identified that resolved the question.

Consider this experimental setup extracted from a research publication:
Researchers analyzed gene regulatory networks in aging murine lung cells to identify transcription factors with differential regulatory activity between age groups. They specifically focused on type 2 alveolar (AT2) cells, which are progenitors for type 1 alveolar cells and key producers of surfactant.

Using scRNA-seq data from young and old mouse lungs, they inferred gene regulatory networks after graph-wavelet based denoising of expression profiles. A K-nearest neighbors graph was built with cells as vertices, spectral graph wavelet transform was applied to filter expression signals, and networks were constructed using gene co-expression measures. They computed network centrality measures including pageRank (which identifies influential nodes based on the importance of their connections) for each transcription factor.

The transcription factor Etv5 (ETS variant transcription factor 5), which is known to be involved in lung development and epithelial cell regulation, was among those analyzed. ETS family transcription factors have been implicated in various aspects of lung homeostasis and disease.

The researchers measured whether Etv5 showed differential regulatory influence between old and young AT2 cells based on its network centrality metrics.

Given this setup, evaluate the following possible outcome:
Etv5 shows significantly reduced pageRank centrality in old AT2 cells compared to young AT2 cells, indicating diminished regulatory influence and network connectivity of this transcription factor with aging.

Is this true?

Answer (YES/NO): NO